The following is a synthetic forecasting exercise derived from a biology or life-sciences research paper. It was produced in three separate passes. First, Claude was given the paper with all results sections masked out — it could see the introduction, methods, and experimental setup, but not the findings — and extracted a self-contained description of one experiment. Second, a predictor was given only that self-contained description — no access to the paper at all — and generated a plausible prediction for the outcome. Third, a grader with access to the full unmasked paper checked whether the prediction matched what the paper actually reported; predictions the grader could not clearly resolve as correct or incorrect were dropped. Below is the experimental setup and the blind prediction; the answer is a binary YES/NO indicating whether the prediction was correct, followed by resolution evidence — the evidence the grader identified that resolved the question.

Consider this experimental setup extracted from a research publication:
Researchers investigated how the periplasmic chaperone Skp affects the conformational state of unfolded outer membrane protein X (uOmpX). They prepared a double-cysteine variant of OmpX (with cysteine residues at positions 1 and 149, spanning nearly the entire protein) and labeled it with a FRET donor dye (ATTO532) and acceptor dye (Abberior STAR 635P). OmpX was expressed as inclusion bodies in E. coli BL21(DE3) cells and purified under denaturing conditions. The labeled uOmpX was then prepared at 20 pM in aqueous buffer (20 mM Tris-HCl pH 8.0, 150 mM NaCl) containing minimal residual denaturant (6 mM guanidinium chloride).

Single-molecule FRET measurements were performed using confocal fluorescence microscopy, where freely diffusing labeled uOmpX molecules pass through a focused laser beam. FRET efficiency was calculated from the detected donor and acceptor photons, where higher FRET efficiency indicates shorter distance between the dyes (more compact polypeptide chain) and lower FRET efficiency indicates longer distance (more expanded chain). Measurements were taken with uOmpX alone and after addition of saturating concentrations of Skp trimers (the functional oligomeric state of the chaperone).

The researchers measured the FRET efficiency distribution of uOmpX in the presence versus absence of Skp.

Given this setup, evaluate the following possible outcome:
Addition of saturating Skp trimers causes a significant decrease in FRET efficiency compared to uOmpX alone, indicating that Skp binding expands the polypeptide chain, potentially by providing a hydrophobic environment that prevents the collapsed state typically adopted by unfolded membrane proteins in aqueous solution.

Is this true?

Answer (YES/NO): YES